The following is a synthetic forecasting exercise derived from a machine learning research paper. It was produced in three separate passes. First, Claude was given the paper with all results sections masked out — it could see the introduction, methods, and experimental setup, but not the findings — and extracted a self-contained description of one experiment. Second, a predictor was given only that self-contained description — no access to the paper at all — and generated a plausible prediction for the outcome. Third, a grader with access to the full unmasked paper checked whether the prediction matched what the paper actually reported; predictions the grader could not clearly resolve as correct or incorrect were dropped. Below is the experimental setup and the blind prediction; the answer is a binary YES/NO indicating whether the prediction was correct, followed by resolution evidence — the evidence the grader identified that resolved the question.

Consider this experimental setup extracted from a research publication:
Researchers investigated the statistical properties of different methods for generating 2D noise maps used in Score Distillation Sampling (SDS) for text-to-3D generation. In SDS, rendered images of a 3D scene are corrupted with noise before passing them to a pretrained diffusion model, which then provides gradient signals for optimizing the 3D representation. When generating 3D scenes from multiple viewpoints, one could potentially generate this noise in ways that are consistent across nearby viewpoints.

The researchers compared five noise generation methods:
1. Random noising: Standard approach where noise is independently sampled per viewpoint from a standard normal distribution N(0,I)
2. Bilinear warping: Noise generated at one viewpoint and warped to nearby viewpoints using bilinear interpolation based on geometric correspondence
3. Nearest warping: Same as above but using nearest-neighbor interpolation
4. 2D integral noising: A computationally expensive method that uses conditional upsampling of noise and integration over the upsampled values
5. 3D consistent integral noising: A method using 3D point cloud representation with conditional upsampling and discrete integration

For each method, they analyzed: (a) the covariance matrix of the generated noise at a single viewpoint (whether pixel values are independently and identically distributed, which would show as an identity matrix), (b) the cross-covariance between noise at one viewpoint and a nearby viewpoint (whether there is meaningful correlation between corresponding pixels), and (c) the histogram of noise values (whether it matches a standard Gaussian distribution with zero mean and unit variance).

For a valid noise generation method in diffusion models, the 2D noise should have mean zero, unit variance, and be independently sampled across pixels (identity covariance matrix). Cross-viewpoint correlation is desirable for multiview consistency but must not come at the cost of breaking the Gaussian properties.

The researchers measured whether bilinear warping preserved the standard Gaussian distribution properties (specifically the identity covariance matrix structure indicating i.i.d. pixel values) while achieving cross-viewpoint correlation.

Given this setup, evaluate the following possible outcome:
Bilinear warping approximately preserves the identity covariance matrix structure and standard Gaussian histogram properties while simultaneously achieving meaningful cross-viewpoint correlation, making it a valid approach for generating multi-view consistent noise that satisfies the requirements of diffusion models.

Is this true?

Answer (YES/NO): NO